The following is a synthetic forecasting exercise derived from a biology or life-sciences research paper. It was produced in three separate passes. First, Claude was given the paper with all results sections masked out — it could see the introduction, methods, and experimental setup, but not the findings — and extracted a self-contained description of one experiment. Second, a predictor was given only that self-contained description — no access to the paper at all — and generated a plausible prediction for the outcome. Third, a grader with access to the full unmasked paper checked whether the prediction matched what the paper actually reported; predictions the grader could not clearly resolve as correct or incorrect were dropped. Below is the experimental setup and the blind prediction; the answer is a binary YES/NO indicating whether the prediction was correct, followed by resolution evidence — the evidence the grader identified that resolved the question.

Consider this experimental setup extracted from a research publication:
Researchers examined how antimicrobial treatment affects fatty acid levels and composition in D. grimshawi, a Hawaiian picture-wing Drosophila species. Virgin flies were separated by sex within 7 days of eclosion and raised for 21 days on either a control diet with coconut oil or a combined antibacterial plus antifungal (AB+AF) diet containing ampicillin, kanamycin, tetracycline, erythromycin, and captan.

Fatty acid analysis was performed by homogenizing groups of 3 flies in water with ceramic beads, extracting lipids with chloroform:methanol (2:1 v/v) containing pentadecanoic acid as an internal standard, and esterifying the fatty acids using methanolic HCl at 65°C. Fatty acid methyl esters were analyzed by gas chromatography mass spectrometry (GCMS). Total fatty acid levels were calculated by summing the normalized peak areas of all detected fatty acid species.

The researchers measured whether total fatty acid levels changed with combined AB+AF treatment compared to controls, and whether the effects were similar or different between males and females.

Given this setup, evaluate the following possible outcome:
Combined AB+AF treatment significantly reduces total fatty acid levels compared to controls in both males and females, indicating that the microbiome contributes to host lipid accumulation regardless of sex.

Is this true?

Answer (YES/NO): NO